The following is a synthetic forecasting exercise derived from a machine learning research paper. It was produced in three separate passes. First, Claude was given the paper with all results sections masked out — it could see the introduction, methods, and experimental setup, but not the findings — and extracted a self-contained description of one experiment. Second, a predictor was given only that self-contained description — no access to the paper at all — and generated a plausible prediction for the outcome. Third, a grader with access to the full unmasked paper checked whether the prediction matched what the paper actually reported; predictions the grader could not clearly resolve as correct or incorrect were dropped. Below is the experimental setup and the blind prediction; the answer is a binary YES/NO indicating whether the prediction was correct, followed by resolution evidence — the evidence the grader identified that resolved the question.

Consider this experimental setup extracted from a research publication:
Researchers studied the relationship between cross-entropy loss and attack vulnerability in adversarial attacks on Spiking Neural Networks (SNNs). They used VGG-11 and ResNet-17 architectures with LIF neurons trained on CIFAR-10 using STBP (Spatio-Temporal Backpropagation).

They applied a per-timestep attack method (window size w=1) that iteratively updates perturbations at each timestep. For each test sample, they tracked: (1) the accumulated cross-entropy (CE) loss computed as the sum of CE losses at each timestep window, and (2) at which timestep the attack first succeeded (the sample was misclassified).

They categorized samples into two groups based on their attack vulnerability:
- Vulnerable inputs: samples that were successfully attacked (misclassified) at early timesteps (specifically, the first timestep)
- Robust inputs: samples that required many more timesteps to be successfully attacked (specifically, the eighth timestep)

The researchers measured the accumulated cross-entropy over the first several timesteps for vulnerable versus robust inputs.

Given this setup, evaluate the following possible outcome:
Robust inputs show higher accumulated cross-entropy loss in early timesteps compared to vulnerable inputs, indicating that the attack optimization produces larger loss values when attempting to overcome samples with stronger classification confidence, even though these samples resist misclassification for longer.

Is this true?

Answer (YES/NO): NO